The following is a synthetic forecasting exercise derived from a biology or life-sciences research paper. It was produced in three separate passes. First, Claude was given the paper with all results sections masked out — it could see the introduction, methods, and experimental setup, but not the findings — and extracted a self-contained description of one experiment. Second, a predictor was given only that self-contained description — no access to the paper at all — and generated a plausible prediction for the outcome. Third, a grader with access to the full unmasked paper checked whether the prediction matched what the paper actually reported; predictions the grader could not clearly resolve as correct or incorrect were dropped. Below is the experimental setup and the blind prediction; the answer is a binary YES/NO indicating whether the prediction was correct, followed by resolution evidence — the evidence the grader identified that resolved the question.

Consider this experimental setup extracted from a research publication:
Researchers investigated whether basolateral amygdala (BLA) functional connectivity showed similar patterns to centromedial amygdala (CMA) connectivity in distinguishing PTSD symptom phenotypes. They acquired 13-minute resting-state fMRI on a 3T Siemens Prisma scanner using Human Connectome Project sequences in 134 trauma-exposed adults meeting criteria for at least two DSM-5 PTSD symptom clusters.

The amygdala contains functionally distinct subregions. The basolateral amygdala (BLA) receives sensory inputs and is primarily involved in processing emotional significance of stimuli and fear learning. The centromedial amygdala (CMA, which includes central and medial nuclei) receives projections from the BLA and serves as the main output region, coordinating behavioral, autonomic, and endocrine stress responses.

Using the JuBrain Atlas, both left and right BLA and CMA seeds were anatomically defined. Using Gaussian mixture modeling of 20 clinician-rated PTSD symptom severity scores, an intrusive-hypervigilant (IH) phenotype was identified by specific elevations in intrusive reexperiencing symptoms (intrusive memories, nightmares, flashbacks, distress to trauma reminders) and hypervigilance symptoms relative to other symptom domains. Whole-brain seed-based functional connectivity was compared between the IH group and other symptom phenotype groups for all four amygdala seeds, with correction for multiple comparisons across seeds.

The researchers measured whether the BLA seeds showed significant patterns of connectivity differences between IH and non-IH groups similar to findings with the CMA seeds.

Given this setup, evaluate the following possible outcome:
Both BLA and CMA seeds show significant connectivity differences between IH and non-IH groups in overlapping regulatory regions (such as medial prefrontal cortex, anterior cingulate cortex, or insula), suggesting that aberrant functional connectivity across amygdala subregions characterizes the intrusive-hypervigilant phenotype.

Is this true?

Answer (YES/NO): NO